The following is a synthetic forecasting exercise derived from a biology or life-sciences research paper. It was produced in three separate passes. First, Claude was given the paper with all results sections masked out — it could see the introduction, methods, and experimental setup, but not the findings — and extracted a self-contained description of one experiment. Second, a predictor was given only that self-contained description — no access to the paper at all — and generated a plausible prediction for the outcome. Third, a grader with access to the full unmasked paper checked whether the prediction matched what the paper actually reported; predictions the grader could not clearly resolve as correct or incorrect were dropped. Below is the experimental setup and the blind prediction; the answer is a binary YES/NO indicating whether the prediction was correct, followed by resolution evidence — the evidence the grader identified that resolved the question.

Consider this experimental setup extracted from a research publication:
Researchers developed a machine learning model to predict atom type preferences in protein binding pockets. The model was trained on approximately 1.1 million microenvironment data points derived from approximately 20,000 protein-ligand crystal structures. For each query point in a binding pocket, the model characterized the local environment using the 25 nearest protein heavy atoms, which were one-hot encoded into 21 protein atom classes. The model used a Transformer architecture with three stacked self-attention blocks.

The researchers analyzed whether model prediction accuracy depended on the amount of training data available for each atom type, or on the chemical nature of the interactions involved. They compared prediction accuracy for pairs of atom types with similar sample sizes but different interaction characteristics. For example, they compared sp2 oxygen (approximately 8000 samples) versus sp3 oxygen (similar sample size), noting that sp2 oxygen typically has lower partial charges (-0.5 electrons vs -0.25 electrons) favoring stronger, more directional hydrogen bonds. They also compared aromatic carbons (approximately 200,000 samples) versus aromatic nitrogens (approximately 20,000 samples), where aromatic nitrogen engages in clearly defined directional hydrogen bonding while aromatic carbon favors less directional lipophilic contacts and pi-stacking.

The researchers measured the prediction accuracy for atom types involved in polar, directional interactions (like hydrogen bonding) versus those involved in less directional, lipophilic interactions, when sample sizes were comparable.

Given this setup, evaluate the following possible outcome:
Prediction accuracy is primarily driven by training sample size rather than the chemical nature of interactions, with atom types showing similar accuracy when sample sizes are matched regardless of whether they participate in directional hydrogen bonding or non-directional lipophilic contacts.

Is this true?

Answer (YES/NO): NO